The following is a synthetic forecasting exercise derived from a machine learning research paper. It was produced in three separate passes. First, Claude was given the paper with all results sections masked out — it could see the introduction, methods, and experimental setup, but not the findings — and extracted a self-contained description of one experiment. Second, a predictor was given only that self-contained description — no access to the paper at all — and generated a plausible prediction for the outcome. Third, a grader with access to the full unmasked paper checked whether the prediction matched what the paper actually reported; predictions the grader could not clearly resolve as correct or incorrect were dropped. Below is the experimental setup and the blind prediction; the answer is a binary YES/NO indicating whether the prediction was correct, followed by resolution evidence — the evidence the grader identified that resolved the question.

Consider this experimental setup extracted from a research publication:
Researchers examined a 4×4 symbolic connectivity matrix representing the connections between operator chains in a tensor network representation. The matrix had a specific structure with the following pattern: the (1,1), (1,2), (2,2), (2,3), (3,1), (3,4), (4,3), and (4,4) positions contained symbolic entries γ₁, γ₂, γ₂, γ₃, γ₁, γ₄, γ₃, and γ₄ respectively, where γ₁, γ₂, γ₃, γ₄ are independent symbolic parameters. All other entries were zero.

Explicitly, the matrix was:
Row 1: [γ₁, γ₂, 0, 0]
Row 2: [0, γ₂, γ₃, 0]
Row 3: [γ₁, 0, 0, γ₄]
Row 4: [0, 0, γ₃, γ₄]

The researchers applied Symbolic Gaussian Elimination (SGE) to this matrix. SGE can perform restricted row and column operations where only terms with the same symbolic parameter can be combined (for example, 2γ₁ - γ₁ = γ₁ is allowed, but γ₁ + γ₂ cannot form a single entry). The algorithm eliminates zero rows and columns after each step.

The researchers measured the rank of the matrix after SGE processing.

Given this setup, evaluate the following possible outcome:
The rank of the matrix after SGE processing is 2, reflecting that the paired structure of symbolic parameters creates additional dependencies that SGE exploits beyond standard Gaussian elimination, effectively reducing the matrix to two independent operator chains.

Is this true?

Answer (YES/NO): NO